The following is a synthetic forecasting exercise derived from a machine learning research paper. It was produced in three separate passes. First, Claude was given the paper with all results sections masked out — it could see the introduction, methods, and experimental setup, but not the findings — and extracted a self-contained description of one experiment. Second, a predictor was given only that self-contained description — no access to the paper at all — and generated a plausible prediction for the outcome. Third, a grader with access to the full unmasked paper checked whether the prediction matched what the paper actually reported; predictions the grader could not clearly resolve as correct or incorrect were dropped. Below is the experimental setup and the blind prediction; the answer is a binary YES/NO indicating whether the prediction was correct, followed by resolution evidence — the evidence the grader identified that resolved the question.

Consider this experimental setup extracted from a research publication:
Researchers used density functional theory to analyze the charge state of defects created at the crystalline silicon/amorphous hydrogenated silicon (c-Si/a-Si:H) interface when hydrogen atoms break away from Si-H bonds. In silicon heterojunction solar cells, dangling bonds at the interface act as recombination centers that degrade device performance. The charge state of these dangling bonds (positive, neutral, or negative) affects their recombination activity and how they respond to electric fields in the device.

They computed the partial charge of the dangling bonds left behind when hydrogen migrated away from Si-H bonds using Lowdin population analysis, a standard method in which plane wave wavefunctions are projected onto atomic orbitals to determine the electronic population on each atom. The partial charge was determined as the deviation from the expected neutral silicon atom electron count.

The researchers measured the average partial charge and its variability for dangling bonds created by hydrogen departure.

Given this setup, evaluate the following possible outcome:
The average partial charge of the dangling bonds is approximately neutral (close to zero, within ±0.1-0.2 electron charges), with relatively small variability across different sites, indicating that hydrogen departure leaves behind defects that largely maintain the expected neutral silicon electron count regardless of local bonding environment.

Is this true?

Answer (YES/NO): YES